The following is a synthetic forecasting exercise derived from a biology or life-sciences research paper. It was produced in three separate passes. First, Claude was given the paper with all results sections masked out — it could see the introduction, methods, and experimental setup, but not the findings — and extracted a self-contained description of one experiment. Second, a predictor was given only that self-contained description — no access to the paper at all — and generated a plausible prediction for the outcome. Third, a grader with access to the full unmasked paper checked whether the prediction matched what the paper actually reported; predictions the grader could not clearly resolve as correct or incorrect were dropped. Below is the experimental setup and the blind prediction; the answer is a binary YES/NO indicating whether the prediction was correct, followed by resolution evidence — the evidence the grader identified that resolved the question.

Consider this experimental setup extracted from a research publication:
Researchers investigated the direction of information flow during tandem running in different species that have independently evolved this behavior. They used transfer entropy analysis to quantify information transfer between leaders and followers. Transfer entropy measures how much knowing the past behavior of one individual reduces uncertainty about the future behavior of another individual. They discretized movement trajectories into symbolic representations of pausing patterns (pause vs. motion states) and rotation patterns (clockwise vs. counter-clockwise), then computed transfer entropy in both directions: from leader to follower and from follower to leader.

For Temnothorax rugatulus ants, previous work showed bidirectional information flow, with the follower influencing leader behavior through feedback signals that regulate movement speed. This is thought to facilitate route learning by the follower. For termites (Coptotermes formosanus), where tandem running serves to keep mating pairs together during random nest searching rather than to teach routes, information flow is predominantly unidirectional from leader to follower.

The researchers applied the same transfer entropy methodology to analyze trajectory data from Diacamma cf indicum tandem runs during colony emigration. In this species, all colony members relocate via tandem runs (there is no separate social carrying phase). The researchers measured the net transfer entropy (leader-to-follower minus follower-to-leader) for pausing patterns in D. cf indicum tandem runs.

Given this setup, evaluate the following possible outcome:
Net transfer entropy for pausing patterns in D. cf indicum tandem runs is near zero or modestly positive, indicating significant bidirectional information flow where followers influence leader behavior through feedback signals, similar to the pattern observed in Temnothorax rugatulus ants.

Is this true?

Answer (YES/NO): NO